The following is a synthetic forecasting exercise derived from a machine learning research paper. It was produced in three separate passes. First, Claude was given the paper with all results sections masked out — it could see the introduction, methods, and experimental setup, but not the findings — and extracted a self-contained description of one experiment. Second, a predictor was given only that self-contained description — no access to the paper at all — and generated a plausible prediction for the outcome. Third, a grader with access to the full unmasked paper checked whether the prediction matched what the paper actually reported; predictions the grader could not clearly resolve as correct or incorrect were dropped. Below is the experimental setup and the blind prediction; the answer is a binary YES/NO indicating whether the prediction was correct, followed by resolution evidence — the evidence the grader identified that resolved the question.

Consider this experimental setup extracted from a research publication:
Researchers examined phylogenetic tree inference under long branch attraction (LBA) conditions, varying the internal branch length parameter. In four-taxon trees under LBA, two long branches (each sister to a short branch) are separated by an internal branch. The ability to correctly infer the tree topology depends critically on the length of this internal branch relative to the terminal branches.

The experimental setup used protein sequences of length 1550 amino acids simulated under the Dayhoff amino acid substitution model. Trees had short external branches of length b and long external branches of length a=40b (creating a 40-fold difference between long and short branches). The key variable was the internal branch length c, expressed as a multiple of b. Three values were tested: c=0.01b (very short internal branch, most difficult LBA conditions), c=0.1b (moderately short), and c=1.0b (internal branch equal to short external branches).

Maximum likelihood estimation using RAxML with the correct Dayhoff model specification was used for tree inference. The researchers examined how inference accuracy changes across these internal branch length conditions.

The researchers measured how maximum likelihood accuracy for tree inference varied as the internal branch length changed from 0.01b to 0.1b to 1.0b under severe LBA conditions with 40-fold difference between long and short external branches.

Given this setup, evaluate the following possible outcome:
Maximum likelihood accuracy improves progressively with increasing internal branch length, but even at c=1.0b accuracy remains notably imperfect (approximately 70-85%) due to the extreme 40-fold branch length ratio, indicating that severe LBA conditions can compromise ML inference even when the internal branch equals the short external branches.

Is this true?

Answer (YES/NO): NO